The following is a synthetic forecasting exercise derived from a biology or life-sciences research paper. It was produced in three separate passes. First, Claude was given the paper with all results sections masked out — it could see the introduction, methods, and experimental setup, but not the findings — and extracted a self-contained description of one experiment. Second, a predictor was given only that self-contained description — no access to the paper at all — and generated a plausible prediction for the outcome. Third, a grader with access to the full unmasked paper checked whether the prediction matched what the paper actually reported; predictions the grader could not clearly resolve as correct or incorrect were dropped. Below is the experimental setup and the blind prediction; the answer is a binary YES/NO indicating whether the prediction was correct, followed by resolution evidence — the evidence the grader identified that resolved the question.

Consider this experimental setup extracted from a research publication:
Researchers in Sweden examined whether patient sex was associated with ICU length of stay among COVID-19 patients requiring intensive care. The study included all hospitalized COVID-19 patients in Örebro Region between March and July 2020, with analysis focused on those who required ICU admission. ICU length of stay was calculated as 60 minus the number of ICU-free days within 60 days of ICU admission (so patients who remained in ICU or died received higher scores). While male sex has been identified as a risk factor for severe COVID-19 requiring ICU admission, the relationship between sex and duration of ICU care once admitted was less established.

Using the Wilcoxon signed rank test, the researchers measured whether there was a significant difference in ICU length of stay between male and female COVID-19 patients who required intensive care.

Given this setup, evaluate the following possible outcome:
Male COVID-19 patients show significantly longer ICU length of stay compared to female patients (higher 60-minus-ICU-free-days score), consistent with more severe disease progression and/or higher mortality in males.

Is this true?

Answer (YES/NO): NO